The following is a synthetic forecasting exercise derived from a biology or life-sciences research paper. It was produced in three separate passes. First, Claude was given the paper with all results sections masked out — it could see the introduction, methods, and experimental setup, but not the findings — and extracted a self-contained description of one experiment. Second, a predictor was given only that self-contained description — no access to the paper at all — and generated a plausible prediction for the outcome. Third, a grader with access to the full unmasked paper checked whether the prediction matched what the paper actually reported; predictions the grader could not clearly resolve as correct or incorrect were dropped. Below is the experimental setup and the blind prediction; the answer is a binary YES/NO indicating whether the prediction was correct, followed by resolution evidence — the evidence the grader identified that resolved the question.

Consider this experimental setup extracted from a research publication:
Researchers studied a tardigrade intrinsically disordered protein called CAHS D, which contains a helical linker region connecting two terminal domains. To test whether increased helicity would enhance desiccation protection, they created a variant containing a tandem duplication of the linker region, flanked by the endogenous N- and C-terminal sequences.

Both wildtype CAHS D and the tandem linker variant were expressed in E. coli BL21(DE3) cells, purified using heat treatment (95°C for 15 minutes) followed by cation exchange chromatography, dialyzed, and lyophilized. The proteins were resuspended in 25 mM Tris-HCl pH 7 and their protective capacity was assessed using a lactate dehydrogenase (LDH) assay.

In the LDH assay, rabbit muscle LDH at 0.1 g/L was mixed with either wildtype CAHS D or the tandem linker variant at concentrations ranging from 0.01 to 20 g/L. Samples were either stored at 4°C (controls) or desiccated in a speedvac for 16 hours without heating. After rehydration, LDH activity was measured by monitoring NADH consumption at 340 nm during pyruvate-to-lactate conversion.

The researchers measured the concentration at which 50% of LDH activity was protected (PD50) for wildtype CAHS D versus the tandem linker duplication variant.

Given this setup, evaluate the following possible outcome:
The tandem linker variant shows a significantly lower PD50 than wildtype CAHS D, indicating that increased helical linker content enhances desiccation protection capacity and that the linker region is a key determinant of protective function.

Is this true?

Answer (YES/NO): YES